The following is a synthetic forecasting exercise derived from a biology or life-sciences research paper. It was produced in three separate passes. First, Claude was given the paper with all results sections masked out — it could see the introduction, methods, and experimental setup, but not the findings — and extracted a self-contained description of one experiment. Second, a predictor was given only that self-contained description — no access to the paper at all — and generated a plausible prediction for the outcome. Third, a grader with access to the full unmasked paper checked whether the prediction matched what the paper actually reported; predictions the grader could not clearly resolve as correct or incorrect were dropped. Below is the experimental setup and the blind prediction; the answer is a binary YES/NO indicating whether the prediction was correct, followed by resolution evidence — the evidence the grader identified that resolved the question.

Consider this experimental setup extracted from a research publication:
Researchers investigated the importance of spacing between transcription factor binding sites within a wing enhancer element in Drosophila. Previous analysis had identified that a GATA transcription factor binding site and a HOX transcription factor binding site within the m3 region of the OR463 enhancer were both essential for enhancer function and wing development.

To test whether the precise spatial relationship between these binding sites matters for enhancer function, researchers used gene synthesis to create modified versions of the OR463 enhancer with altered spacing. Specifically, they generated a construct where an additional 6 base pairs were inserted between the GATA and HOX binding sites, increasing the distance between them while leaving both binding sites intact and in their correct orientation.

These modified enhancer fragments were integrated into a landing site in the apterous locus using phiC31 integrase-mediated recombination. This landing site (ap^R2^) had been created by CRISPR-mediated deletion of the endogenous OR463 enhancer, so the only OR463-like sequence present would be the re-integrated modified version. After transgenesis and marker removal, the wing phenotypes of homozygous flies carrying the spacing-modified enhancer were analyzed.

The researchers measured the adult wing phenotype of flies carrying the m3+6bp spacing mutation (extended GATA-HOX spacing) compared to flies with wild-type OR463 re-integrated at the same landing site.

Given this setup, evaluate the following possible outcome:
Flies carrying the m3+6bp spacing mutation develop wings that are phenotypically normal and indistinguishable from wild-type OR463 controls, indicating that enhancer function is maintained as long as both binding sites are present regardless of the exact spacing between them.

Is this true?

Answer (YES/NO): NO